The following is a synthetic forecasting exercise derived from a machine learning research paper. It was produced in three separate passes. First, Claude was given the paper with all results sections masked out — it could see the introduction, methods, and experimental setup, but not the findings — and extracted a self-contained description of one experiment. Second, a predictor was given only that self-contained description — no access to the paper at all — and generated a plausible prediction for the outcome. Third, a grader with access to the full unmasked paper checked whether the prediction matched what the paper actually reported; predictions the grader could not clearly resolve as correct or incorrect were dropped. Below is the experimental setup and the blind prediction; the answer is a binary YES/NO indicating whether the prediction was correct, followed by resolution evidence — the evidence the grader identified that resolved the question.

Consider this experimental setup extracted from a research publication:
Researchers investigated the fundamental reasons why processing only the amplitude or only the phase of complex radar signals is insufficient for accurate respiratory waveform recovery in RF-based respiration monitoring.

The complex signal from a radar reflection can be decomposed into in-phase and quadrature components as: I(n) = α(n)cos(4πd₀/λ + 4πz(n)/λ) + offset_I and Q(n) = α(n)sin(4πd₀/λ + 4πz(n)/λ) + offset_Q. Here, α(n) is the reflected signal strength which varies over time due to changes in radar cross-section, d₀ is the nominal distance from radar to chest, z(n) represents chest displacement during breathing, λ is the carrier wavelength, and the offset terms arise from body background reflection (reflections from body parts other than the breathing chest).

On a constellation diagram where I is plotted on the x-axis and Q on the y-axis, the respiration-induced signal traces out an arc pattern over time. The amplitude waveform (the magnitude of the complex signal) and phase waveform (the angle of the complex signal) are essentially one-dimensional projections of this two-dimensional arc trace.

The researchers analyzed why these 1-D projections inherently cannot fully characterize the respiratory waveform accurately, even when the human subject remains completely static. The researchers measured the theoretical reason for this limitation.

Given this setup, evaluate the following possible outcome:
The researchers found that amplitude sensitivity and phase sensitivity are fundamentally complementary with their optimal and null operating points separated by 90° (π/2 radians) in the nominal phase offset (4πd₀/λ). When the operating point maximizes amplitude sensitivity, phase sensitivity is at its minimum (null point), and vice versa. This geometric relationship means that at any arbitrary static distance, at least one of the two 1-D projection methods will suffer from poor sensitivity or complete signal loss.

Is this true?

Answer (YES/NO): NO